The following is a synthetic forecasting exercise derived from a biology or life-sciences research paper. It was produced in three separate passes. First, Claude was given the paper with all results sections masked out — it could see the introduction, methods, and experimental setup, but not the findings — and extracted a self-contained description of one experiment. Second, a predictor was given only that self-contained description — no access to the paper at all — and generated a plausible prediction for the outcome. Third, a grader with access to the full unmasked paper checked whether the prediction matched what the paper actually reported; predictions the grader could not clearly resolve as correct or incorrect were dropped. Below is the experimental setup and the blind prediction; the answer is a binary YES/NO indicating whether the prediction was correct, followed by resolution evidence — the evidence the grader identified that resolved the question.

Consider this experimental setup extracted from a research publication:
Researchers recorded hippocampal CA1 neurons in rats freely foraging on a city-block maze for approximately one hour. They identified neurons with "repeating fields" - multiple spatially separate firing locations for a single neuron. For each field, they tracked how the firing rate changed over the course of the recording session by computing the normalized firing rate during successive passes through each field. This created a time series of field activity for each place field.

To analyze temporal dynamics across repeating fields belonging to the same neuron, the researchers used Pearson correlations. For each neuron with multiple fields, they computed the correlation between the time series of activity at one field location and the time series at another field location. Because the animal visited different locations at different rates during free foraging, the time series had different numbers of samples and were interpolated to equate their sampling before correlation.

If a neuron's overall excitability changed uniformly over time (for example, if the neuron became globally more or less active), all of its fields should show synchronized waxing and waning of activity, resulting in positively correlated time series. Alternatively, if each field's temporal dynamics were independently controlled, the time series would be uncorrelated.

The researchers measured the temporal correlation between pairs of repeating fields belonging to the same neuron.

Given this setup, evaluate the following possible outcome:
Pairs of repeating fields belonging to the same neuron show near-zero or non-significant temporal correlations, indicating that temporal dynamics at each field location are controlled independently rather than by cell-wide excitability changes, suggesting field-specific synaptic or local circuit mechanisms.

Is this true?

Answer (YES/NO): YES